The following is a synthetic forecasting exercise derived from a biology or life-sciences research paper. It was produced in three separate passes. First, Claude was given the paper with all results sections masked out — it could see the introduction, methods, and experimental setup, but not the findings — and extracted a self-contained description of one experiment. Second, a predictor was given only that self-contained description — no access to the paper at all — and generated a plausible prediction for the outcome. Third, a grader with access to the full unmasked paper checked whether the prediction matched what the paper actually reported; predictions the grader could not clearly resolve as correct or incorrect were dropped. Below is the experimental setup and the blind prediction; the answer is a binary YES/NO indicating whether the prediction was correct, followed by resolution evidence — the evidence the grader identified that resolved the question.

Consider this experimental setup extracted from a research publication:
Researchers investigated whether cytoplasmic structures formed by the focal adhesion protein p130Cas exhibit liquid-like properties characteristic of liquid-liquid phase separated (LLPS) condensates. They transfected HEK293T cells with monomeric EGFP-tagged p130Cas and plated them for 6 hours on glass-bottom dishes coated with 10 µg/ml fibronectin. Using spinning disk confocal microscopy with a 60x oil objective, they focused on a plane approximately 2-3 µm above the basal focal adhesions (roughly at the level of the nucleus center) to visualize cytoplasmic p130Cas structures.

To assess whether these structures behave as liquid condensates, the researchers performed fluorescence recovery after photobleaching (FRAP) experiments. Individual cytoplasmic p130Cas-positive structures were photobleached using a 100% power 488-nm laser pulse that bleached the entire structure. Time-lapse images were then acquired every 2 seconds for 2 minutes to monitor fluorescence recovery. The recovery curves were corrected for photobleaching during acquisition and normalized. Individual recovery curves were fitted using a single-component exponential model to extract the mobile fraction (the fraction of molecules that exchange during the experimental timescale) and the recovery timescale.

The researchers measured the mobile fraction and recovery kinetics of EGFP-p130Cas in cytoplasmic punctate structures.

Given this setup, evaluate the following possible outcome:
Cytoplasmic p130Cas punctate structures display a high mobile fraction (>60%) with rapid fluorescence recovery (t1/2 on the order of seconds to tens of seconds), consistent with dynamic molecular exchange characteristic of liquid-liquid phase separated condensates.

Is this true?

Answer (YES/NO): YES